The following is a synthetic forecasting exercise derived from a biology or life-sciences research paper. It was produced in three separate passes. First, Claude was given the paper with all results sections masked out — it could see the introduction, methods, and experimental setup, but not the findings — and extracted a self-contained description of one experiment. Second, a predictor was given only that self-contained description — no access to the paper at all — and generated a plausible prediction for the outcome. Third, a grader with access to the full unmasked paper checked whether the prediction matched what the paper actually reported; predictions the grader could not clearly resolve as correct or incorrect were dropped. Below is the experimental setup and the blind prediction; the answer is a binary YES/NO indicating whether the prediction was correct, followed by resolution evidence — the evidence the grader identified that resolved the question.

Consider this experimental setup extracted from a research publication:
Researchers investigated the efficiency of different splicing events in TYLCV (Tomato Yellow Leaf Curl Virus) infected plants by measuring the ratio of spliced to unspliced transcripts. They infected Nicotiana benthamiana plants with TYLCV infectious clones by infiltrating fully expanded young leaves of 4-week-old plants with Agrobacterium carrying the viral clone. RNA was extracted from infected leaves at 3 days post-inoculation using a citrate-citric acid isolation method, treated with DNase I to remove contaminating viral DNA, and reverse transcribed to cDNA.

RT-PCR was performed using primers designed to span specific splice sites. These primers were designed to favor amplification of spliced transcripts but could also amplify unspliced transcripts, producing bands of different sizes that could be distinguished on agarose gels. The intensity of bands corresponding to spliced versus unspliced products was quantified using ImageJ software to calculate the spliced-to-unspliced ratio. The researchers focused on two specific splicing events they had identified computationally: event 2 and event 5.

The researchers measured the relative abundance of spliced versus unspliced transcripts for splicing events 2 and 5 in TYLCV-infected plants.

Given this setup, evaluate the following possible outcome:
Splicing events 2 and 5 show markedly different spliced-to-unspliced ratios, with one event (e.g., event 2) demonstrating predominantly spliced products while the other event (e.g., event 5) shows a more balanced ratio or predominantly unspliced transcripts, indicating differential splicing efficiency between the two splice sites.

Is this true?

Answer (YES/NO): YES